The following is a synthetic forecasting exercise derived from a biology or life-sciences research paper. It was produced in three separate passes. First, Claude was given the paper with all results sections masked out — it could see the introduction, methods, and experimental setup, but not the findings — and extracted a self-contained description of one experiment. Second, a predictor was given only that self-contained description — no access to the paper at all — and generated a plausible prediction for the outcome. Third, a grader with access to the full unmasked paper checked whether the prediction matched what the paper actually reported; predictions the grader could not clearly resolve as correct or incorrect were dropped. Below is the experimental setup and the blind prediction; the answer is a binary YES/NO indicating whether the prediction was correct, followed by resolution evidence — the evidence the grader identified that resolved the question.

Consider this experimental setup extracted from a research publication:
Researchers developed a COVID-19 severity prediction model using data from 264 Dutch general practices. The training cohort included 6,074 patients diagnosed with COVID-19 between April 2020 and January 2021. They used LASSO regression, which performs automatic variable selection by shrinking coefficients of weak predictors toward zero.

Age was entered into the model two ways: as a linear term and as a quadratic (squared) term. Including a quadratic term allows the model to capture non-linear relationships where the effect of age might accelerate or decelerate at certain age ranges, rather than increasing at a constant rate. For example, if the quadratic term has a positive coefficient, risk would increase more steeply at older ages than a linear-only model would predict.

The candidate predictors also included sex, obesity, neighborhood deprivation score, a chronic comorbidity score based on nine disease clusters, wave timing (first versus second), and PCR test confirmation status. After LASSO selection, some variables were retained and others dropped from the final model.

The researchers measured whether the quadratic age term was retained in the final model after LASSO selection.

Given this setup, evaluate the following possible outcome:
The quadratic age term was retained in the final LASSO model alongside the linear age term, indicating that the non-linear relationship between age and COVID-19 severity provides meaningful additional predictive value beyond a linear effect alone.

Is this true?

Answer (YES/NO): NO